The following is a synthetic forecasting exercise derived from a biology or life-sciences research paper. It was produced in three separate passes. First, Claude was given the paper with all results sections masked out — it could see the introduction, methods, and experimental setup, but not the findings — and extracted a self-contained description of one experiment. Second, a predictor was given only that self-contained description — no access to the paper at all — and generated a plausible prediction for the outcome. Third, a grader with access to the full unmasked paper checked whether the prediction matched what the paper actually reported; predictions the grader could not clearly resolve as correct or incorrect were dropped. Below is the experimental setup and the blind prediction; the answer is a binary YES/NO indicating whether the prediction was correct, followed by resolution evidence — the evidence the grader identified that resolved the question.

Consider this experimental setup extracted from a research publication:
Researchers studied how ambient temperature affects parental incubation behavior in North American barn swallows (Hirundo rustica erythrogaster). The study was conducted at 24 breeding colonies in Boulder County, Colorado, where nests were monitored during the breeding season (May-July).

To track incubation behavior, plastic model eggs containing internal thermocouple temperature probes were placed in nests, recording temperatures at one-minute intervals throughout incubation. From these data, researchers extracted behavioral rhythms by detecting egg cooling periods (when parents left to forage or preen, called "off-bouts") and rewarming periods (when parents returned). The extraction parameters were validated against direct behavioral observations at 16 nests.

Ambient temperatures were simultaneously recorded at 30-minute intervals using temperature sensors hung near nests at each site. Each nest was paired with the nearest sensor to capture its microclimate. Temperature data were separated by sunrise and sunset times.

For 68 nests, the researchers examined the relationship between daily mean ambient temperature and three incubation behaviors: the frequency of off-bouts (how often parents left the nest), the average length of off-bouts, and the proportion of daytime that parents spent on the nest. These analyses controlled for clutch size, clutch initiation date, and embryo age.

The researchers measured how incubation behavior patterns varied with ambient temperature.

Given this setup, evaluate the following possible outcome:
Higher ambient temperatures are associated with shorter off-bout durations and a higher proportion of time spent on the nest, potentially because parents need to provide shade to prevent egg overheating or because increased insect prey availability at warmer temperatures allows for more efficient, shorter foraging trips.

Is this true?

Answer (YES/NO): NO